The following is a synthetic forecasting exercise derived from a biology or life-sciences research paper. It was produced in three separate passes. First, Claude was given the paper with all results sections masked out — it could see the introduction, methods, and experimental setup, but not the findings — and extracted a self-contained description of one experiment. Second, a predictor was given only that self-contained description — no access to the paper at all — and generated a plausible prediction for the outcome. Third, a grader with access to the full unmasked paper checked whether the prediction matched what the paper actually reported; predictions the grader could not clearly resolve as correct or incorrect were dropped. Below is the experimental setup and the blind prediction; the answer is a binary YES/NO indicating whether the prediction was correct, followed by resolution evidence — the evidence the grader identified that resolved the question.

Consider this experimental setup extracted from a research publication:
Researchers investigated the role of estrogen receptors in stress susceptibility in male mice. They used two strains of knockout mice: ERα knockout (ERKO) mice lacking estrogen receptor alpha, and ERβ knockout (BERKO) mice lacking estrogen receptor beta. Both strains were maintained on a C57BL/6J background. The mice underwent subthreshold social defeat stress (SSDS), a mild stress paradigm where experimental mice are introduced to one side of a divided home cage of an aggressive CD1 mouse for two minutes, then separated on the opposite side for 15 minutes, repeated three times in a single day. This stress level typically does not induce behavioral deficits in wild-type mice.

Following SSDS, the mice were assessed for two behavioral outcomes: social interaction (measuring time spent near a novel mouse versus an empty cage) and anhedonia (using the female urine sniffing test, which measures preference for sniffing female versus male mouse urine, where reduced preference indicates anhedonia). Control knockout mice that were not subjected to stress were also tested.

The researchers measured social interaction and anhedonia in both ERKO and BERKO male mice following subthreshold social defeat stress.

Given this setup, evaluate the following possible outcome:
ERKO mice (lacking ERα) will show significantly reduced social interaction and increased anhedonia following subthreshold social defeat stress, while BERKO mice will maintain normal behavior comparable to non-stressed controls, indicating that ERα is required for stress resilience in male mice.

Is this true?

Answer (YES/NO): NO